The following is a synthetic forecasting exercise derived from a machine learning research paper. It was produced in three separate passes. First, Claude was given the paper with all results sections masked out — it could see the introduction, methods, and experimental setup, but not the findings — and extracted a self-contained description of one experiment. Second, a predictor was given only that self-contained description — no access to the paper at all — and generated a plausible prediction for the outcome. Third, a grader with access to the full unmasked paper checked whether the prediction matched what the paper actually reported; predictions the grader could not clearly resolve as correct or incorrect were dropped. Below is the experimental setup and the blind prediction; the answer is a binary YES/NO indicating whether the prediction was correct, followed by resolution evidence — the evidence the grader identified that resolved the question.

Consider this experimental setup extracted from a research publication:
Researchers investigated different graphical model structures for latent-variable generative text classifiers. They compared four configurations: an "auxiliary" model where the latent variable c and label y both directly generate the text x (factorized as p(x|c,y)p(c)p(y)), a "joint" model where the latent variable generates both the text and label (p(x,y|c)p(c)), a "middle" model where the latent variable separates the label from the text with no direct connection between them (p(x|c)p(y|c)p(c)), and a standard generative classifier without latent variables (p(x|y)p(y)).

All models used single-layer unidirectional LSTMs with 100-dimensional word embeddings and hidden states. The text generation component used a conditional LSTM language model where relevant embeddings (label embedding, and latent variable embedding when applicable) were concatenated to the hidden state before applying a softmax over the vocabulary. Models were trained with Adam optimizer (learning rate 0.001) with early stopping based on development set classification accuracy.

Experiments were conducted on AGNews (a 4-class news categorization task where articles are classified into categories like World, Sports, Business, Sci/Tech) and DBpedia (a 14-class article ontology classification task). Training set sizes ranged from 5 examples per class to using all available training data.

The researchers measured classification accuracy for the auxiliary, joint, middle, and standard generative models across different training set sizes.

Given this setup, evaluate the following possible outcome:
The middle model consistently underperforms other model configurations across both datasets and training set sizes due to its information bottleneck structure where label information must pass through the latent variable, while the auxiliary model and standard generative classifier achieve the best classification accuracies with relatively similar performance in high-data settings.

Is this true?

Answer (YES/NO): NO